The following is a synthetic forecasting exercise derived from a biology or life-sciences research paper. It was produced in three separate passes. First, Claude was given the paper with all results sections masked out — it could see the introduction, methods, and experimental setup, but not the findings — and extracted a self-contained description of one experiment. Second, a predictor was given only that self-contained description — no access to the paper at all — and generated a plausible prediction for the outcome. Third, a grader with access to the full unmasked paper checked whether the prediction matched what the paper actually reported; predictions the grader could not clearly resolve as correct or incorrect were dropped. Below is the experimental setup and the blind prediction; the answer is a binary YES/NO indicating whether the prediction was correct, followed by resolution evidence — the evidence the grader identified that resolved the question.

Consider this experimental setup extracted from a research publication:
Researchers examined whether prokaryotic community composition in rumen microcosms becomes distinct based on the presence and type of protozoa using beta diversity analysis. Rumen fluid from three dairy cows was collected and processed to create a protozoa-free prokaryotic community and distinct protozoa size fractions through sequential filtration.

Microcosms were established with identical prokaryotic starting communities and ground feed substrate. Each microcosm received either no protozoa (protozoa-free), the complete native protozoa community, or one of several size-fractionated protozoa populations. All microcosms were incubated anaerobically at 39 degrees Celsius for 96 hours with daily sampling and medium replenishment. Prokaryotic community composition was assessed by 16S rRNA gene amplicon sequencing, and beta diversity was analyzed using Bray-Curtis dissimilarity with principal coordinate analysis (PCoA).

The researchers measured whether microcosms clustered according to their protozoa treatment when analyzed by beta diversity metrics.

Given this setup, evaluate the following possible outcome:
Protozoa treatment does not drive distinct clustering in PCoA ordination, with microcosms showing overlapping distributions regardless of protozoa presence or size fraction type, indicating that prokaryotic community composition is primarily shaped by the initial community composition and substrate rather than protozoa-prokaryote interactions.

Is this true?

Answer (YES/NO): NO